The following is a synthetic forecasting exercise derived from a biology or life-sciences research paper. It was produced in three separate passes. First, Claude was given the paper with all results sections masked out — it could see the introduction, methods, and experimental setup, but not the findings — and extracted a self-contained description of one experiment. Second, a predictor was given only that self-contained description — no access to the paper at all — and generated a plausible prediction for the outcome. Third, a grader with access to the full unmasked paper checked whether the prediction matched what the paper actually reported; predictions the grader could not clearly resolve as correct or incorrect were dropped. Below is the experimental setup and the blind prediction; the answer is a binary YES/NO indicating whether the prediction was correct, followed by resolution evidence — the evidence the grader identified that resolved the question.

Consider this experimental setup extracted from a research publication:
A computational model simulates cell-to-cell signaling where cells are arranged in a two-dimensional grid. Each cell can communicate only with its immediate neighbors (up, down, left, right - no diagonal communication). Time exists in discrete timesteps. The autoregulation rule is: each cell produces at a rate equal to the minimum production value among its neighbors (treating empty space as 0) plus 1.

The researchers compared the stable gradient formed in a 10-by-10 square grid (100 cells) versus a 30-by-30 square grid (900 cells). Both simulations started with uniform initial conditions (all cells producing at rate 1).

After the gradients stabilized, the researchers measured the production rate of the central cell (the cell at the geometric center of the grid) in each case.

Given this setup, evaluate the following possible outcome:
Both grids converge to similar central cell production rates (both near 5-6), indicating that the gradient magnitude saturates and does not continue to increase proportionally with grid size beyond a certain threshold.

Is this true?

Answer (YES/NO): NO